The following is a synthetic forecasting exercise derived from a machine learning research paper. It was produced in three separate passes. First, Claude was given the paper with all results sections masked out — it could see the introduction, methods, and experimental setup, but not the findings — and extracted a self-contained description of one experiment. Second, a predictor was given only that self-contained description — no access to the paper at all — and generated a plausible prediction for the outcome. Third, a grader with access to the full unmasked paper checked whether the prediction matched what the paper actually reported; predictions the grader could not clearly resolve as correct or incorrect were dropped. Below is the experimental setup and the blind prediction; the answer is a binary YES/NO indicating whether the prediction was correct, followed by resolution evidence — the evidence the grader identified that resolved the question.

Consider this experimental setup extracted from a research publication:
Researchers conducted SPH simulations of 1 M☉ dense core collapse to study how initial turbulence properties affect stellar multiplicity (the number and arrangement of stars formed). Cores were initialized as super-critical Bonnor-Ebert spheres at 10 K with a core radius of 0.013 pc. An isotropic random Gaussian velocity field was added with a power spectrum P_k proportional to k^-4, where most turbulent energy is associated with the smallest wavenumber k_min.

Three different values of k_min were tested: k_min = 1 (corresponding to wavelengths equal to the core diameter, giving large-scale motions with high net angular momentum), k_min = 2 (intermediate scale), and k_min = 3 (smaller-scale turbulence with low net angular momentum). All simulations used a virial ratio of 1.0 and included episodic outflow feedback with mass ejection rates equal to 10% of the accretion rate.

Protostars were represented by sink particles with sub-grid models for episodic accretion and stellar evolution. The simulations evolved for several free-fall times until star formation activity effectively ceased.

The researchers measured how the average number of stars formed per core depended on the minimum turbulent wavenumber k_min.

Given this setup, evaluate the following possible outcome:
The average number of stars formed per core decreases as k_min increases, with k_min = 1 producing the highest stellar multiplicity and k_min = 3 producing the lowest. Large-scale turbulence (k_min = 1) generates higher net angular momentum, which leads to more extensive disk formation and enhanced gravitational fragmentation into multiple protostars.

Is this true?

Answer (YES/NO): NO